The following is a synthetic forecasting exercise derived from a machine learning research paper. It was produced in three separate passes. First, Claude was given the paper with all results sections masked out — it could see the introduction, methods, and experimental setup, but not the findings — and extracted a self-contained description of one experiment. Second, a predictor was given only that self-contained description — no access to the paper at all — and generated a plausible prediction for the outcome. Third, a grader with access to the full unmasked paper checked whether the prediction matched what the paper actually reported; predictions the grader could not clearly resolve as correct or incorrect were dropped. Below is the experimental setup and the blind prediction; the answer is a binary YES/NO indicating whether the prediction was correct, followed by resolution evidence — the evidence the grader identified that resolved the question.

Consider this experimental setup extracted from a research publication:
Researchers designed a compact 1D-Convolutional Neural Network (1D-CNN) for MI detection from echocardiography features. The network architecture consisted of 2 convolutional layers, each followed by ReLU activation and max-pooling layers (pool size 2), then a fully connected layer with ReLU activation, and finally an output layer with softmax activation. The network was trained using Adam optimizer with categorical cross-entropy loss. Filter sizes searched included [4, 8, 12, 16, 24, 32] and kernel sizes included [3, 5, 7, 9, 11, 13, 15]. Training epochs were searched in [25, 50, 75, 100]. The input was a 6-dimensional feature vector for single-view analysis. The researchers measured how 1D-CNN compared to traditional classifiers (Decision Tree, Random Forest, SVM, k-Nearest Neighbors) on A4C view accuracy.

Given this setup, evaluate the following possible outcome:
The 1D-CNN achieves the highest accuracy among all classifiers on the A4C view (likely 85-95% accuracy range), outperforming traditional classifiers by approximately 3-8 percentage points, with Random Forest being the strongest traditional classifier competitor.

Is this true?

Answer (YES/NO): NO